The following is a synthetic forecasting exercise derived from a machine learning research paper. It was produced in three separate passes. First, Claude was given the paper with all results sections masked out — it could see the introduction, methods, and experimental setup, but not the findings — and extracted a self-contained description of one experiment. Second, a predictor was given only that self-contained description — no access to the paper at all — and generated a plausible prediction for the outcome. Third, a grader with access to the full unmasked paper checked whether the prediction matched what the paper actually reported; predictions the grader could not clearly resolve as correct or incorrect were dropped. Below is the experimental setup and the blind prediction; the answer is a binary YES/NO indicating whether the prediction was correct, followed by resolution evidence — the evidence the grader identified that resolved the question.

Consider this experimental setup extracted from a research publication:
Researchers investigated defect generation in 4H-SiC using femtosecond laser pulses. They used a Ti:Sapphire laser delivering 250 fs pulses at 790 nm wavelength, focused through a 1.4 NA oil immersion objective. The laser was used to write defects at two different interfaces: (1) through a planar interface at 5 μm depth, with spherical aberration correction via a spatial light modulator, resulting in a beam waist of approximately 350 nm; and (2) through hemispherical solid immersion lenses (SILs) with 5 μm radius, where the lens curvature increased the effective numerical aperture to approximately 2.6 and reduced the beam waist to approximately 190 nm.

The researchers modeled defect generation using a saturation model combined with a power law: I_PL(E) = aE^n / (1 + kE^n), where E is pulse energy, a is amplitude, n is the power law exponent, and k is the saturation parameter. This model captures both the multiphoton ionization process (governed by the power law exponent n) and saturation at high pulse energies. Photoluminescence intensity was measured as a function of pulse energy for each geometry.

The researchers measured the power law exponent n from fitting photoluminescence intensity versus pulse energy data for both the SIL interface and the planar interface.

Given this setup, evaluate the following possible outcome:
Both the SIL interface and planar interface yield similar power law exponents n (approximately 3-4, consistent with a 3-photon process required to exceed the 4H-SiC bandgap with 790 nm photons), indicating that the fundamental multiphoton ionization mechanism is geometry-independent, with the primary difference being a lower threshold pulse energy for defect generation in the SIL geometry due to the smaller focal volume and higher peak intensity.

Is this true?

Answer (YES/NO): NO